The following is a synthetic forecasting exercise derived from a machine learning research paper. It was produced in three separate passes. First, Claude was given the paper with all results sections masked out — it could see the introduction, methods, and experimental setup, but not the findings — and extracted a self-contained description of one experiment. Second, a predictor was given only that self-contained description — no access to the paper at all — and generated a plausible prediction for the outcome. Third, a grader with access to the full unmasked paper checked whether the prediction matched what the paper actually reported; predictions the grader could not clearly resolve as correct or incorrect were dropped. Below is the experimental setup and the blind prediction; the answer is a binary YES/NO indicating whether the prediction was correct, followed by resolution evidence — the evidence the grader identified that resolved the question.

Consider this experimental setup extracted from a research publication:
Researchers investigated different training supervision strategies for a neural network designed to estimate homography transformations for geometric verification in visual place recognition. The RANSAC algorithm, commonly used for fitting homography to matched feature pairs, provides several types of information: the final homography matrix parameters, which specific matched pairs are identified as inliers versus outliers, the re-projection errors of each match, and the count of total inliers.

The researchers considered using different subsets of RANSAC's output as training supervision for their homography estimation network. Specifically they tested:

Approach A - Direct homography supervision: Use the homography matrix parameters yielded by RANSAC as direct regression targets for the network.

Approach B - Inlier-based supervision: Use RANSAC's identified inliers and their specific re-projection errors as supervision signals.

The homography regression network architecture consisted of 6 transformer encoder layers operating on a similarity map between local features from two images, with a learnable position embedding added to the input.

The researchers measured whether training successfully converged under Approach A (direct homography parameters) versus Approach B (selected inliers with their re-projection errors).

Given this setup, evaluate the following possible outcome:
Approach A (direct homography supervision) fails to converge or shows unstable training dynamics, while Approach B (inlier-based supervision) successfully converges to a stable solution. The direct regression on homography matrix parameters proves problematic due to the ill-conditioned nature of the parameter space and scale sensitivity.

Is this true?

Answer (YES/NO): NO